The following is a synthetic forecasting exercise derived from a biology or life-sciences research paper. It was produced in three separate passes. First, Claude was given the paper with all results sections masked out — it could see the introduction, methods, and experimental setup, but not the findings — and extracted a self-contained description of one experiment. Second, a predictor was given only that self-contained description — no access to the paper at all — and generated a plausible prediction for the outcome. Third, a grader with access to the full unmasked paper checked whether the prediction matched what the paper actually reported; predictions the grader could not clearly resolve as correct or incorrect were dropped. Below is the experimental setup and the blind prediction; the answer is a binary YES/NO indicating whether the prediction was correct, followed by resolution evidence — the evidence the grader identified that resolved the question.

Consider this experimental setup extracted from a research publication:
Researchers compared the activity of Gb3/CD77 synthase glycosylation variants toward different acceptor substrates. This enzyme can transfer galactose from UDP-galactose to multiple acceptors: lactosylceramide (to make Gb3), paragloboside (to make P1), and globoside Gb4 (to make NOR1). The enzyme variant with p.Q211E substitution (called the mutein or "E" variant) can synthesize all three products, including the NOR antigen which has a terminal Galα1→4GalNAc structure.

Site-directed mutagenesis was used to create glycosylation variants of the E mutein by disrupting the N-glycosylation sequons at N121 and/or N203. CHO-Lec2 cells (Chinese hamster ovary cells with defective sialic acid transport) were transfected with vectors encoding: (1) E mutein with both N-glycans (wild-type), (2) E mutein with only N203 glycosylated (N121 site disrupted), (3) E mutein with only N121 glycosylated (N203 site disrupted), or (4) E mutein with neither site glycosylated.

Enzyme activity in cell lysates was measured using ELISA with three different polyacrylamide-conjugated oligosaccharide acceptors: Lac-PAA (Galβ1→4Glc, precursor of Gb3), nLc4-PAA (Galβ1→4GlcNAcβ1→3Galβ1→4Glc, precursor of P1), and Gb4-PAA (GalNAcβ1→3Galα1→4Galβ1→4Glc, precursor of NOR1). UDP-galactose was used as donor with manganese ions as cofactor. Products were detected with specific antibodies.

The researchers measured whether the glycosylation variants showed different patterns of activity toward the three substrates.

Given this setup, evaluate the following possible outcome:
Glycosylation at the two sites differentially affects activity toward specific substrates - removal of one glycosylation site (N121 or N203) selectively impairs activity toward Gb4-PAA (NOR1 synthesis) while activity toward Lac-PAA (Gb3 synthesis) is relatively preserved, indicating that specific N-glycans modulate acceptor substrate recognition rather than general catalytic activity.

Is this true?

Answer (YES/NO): NO